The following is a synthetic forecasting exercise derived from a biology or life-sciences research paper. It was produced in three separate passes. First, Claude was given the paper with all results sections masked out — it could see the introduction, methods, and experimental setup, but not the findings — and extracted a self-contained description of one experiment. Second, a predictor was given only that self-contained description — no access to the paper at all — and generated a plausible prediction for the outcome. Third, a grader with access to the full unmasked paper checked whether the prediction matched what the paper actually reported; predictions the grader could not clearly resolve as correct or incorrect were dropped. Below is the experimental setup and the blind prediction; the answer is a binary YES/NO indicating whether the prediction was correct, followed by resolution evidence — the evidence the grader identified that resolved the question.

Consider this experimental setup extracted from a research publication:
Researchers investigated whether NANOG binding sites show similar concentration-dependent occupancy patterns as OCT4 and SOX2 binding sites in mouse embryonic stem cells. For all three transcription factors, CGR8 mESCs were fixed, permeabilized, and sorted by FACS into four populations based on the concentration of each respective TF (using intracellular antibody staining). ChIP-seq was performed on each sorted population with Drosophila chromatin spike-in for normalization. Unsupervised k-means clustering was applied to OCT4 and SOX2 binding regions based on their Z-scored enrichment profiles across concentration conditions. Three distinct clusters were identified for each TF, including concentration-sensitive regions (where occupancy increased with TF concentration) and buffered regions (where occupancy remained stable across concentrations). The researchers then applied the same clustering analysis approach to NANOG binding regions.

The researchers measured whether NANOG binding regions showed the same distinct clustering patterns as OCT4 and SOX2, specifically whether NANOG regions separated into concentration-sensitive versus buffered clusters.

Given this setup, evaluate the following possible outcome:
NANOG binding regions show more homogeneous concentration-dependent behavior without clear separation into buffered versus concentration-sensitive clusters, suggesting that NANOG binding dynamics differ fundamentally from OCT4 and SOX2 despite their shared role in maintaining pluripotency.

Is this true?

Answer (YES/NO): NO